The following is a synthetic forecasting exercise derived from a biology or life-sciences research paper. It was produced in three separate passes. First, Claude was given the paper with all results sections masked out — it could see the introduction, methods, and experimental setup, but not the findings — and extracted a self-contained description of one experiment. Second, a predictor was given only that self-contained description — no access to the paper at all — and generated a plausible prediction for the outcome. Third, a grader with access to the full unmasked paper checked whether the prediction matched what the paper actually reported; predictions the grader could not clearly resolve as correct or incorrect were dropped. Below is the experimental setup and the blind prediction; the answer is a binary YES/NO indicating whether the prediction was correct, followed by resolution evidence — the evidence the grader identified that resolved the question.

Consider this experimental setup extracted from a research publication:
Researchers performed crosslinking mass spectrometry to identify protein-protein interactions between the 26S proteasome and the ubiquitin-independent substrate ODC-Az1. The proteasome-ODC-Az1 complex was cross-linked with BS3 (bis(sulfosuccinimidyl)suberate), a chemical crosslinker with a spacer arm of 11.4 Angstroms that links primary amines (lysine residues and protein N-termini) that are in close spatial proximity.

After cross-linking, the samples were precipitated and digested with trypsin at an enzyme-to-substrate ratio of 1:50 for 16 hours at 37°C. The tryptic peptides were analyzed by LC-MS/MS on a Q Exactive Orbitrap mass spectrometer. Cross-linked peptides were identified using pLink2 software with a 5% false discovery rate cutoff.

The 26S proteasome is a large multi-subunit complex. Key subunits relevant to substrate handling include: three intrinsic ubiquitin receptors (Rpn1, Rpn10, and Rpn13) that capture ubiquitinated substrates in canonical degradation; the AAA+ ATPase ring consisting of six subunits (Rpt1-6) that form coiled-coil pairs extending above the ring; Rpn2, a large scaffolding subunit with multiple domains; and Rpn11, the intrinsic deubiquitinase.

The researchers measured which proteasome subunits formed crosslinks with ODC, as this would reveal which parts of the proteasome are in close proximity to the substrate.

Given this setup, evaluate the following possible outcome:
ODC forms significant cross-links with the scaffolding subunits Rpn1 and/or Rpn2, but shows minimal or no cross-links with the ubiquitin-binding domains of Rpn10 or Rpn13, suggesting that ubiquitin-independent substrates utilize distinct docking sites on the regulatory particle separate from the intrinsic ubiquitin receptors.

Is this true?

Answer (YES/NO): NO